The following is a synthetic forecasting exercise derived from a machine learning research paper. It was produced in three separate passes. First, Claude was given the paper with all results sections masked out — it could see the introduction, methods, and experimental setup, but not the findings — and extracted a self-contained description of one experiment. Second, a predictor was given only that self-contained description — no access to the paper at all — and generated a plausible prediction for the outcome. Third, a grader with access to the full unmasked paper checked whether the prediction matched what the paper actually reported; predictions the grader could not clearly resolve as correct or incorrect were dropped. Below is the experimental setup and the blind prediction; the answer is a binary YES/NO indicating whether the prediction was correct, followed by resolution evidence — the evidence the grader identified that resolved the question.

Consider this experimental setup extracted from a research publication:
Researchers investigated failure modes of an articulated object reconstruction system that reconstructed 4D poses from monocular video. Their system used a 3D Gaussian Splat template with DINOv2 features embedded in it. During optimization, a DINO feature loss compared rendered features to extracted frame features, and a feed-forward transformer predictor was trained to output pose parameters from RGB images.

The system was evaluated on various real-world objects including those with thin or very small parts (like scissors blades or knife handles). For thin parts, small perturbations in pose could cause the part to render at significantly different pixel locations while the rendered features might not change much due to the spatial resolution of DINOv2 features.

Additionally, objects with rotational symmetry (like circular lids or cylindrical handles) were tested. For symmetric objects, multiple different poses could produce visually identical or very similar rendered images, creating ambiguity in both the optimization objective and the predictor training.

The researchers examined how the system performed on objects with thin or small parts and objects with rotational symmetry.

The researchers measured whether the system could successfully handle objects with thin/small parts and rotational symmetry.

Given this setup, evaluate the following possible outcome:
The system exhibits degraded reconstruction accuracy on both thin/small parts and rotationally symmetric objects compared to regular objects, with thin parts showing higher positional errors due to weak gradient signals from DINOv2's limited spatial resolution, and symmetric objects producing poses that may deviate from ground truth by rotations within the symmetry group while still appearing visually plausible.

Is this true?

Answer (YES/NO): NO